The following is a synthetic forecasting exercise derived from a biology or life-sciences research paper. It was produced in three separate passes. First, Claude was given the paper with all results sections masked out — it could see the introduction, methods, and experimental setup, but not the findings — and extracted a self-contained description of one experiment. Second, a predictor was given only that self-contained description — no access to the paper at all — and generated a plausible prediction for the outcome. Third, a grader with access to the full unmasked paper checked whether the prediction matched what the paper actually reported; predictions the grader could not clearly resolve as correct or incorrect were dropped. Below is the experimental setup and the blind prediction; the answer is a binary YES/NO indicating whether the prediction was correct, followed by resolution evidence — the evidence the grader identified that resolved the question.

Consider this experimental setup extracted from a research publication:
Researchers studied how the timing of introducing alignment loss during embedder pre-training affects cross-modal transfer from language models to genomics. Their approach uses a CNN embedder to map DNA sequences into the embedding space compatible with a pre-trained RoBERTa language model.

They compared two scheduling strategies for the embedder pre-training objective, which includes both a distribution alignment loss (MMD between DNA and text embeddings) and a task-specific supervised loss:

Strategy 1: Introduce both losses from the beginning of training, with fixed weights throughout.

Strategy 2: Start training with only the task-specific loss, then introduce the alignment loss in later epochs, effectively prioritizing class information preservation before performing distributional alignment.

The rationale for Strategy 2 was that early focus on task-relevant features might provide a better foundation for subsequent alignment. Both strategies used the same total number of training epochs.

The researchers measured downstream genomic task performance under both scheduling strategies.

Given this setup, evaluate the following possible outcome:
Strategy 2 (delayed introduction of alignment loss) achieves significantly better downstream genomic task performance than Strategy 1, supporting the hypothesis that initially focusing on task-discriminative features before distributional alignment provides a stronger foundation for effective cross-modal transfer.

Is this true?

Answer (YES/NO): YES